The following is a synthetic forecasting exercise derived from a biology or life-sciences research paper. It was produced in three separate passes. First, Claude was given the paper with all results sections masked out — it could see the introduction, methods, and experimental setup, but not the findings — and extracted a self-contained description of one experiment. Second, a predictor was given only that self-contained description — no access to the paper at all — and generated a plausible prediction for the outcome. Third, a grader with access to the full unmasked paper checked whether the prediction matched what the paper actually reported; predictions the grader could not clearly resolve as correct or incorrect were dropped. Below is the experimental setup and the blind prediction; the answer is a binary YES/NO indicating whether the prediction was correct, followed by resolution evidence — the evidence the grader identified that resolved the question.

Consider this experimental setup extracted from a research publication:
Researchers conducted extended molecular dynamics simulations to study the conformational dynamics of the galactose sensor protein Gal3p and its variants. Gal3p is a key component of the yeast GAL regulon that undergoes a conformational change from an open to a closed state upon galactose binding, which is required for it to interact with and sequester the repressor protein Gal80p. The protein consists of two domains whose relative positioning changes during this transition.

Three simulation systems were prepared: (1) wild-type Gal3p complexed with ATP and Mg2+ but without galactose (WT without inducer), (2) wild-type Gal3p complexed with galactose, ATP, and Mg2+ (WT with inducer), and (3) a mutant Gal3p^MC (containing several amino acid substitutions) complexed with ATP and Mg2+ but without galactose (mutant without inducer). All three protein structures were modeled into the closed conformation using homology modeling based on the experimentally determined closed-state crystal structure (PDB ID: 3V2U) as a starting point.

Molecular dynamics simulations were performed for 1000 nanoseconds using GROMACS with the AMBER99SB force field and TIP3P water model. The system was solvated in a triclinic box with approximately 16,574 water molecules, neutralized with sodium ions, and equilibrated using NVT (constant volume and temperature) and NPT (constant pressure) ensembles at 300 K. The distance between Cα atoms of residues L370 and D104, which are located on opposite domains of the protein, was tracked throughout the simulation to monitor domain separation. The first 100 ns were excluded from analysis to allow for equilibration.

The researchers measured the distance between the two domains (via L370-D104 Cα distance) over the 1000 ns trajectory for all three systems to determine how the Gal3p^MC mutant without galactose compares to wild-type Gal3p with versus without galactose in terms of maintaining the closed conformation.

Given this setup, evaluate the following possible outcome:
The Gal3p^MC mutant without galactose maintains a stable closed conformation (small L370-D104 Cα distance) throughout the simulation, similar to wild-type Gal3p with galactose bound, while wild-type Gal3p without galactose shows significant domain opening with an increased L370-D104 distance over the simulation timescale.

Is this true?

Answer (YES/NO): NO